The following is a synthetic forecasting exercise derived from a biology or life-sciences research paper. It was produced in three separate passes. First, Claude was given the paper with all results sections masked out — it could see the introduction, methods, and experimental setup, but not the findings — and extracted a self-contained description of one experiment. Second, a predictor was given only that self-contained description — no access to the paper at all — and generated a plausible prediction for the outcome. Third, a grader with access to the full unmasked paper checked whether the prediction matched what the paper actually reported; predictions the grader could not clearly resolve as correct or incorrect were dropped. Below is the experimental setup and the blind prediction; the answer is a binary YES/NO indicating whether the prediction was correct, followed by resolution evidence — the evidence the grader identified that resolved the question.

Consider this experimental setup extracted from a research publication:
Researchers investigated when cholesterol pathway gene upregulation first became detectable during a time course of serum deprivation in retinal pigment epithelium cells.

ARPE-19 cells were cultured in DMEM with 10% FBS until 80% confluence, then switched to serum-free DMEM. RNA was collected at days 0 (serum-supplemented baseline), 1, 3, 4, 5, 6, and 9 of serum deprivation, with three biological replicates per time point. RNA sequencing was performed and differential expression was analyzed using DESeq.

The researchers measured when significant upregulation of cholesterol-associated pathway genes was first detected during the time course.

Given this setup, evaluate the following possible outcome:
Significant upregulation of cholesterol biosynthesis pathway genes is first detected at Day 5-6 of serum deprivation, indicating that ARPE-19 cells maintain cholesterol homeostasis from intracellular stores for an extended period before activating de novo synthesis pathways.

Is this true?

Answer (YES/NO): NO